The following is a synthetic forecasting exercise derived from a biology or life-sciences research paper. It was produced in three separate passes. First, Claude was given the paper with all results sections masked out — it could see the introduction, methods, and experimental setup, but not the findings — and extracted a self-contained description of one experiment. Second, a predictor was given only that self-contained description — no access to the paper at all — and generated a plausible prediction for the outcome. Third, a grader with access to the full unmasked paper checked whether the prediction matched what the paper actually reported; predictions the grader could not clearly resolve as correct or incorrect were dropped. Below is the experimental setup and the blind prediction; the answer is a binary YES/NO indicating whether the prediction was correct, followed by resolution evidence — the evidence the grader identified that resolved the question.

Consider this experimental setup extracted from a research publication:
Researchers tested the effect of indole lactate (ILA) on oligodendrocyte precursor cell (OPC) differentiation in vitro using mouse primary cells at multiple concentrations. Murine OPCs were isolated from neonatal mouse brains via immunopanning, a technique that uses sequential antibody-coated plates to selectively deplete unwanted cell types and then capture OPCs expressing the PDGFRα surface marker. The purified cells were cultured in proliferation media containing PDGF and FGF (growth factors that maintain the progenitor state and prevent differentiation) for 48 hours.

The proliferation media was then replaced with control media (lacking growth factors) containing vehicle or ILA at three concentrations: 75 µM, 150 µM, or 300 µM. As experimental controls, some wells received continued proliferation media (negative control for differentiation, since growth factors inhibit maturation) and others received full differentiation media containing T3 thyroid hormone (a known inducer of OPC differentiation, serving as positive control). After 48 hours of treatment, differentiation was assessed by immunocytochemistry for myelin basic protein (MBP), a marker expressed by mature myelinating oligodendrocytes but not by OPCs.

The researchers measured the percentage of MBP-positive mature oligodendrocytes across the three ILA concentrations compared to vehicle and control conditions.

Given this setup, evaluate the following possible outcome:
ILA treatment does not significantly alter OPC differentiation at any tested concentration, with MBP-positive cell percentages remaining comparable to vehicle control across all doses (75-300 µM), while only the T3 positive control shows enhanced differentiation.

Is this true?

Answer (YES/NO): NO